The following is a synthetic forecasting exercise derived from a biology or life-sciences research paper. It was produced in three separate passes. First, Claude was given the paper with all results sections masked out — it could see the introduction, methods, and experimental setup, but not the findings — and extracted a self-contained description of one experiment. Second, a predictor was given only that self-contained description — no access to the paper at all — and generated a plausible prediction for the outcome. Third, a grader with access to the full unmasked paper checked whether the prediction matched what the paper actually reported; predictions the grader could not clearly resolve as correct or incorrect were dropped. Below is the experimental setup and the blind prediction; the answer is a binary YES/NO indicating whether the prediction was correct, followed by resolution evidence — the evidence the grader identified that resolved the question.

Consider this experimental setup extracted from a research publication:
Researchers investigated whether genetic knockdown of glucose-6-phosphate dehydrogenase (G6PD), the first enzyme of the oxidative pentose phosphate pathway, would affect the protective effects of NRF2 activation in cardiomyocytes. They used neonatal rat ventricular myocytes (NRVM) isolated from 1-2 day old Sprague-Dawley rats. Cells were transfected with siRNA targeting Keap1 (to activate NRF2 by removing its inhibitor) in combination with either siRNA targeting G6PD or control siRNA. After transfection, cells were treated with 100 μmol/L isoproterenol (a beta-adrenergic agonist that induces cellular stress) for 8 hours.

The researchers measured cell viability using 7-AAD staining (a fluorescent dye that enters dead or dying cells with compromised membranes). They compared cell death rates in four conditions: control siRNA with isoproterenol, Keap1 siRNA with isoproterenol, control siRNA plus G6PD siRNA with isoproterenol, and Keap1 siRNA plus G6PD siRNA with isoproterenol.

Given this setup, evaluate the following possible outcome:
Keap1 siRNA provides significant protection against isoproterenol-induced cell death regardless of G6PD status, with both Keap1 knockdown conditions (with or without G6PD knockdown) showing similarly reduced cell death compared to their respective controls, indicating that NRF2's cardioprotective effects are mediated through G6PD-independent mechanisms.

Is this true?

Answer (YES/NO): NO